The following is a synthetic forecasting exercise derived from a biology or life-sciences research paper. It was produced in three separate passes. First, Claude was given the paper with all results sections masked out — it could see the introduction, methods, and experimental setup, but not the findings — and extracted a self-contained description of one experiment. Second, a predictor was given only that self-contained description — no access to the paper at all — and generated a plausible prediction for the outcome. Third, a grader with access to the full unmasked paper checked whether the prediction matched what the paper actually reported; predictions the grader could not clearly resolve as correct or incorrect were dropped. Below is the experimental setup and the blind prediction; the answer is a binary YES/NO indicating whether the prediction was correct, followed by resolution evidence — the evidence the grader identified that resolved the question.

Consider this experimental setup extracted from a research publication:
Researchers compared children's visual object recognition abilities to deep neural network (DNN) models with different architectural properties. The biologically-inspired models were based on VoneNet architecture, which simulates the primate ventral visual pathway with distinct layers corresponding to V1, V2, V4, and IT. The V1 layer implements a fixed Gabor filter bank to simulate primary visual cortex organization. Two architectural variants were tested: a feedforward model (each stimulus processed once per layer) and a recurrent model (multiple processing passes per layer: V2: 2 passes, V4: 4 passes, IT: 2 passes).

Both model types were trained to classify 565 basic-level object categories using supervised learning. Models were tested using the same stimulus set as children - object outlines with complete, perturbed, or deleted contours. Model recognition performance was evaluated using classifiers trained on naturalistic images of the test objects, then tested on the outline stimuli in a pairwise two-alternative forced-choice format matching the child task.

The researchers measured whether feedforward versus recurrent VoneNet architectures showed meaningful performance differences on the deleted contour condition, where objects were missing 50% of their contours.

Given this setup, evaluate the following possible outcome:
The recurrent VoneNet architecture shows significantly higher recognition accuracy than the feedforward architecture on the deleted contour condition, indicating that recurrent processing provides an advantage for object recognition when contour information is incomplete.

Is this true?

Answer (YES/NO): YES